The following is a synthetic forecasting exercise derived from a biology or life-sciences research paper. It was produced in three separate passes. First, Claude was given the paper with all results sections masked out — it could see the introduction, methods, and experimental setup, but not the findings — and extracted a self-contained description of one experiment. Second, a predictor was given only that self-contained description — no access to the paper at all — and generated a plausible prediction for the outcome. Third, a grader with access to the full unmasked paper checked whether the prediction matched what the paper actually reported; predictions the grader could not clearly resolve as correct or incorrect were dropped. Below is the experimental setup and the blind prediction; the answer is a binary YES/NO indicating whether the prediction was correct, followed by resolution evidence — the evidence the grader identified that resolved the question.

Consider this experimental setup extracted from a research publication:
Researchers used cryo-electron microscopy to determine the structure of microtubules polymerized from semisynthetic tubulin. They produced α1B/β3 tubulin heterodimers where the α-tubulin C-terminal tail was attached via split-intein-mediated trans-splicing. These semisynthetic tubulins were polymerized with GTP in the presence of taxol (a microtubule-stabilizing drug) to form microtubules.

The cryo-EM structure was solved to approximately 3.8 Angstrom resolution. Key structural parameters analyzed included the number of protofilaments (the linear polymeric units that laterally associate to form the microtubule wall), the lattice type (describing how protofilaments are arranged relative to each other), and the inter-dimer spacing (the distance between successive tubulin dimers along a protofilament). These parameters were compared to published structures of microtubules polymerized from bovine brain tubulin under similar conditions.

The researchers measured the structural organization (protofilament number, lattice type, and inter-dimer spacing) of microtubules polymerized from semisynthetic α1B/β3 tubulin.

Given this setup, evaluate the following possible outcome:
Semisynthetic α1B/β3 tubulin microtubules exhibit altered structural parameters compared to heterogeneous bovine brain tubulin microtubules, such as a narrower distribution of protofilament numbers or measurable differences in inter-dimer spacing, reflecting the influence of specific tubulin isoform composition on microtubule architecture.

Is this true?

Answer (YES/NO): NO